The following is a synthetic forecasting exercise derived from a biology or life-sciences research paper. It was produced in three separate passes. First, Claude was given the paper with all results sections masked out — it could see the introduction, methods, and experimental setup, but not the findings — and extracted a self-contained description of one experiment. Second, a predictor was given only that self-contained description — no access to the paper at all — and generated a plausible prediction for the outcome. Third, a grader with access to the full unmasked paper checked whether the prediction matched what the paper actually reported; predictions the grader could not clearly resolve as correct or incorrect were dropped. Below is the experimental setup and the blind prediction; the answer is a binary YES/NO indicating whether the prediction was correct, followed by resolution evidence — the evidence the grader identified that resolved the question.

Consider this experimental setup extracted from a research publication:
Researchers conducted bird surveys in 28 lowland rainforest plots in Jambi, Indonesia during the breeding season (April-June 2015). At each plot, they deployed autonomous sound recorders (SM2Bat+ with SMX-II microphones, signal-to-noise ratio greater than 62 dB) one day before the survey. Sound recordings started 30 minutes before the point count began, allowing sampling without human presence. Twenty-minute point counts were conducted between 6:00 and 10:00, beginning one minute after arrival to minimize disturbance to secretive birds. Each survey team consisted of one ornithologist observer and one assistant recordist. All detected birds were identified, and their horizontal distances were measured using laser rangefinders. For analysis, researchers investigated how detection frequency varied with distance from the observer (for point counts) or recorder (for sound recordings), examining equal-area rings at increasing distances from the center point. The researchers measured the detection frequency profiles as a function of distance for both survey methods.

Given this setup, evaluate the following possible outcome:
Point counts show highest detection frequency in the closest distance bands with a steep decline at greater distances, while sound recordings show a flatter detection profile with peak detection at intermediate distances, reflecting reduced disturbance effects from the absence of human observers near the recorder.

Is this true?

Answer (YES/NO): NO